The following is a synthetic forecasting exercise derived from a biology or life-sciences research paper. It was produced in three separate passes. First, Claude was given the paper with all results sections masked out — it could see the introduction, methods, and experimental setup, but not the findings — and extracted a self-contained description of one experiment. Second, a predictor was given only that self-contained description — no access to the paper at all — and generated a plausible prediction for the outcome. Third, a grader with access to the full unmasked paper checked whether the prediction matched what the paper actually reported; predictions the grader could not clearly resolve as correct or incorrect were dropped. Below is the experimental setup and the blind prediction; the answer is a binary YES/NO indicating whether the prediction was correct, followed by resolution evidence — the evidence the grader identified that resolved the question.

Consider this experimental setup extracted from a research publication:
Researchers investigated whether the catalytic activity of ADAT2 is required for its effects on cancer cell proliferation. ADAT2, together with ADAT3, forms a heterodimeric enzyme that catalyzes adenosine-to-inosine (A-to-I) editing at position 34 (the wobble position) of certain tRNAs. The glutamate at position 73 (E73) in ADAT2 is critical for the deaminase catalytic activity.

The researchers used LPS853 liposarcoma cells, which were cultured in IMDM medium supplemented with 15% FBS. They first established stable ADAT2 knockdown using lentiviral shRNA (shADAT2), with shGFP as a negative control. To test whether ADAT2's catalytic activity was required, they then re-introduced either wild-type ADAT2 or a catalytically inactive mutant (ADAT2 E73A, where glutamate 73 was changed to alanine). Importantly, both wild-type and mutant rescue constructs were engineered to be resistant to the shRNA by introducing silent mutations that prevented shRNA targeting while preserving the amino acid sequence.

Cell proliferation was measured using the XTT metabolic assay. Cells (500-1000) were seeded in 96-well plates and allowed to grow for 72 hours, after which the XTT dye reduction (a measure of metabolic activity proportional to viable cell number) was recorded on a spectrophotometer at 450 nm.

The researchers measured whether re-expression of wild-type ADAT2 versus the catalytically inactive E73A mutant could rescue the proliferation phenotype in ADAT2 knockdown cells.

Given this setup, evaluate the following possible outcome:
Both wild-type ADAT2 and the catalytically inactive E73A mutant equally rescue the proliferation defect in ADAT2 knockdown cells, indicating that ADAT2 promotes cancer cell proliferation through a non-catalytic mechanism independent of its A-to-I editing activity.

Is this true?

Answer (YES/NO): NO